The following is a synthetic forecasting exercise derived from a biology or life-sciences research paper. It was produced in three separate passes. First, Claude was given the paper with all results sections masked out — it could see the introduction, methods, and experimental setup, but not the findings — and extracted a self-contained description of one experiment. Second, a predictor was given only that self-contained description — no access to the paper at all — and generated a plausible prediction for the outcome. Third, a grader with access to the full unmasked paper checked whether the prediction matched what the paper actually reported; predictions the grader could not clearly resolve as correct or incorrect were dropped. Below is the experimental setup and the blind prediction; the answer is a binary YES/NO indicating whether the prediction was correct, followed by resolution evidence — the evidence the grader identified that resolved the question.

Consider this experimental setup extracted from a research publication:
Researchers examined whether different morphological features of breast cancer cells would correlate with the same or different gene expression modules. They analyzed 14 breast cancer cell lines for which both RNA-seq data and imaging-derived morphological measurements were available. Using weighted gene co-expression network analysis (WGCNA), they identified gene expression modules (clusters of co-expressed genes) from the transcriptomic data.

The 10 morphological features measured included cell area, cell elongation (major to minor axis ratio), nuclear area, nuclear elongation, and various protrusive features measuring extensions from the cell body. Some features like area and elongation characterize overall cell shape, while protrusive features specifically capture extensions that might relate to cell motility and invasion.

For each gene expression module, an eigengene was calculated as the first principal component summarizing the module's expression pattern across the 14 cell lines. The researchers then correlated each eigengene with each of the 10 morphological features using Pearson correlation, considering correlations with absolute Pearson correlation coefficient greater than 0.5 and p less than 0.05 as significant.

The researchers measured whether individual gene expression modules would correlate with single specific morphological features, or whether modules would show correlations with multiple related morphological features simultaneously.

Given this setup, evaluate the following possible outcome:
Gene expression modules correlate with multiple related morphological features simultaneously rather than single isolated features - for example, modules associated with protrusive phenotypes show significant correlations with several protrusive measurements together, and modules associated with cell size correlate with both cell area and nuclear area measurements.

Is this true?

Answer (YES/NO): YES